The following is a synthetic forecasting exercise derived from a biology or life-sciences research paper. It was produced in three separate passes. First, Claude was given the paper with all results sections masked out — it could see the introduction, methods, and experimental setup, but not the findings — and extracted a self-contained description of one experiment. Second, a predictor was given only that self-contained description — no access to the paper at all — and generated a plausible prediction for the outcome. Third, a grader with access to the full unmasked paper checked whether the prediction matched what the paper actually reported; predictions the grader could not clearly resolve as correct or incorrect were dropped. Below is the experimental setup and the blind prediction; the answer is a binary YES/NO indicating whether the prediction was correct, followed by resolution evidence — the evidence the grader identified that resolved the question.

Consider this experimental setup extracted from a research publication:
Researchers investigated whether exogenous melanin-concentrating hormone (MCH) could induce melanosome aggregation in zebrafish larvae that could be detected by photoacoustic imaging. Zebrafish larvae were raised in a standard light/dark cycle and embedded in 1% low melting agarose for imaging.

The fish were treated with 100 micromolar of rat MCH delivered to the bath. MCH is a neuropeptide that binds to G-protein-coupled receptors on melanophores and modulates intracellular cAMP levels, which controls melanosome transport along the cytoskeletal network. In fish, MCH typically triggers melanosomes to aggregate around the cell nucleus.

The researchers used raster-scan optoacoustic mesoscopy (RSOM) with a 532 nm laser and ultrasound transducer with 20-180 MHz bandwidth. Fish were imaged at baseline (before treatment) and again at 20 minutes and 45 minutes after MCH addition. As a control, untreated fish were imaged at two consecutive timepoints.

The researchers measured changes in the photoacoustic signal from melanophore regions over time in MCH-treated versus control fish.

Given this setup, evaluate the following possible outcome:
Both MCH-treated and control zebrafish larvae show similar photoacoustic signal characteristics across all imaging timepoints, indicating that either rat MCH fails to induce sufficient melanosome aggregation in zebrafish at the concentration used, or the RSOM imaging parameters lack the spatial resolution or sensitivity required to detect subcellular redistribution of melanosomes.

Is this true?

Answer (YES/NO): NO